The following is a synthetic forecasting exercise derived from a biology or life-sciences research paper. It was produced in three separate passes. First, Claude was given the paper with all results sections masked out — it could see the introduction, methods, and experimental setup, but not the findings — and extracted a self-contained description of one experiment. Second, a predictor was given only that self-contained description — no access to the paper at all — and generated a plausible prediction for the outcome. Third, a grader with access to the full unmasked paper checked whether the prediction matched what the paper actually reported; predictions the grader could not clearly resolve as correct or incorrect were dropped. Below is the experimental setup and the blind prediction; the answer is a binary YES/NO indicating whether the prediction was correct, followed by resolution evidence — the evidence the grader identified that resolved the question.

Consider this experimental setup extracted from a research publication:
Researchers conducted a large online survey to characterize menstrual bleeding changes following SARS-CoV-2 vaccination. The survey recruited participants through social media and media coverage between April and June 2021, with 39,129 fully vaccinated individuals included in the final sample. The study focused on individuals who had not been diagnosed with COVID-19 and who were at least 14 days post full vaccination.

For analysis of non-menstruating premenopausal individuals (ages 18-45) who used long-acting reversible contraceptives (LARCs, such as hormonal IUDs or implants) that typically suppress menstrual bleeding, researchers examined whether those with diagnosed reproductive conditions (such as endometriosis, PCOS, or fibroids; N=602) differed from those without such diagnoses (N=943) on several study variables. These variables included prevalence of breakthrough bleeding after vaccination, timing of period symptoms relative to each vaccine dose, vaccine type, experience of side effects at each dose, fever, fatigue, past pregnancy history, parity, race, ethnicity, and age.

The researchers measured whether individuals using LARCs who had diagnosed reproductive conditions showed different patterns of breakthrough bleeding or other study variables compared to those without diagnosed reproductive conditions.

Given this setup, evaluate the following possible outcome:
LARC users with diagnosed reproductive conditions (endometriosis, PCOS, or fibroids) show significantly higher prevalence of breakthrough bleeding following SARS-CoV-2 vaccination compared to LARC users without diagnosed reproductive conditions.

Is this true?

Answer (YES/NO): NO